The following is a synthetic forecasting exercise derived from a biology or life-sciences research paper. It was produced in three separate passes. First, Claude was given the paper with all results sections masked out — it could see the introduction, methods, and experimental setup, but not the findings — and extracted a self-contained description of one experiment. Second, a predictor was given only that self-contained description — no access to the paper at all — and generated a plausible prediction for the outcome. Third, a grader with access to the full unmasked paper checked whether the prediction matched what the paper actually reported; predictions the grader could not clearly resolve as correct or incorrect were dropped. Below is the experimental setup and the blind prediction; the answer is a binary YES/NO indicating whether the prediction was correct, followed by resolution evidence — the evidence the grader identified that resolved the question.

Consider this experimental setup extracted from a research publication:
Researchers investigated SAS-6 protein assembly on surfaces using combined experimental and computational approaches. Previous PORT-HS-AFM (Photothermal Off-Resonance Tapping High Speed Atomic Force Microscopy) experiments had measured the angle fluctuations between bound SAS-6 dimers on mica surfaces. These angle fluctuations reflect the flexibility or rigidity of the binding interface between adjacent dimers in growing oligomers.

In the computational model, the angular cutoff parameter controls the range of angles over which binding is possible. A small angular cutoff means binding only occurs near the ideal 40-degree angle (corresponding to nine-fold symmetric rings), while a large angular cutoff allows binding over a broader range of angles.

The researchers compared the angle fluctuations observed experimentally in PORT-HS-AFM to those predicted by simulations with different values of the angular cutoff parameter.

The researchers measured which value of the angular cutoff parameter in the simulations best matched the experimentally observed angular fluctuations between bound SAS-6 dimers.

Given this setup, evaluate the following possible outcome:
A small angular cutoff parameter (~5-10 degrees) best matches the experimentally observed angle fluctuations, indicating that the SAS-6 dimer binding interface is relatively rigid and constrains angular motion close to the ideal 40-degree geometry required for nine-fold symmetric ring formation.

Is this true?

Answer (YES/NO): NO